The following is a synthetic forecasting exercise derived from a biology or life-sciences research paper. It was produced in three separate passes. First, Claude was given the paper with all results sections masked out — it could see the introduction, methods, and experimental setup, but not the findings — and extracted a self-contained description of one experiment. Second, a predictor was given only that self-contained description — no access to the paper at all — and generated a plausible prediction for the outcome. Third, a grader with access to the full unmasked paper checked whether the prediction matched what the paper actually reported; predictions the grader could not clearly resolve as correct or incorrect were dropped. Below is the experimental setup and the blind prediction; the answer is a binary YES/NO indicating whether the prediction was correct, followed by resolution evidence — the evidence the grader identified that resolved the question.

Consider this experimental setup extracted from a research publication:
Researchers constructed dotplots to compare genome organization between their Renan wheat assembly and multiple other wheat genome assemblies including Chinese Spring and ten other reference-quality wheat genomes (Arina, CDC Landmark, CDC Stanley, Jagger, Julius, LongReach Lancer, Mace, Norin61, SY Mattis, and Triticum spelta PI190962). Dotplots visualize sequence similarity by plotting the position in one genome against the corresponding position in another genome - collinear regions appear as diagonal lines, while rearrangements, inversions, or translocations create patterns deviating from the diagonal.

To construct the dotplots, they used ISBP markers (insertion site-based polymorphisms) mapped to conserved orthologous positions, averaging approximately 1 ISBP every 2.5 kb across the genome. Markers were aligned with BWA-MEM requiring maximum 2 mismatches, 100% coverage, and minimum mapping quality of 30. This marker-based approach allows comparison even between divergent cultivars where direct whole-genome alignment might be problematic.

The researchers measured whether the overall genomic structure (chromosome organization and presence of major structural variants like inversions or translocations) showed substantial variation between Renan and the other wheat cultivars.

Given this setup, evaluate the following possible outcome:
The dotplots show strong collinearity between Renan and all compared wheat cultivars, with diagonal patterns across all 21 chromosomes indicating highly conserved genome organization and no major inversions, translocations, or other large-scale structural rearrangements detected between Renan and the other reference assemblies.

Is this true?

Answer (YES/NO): NO